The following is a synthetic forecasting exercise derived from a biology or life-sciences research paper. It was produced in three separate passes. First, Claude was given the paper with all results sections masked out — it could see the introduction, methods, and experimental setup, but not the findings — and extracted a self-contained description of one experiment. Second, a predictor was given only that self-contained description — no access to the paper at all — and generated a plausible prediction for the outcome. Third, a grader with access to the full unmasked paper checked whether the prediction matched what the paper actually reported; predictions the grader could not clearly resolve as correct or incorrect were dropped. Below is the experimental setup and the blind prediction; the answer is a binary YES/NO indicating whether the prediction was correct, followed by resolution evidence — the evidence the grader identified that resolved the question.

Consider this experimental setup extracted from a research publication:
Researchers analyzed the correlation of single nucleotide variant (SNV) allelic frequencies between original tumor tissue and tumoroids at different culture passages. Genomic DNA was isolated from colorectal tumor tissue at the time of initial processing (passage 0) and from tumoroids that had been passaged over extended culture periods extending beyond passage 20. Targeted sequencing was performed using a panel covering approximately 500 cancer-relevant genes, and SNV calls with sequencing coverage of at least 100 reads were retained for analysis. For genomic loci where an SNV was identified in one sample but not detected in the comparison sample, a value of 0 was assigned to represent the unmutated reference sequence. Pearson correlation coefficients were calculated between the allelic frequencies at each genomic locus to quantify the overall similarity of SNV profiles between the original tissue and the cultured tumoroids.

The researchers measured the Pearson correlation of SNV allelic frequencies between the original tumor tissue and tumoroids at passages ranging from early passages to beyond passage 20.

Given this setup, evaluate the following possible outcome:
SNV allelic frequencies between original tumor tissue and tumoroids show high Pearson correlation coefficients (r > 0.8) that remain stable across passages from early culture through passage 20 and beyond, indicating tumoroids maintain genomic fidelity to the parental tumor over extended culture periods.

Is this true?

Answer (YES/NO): YES